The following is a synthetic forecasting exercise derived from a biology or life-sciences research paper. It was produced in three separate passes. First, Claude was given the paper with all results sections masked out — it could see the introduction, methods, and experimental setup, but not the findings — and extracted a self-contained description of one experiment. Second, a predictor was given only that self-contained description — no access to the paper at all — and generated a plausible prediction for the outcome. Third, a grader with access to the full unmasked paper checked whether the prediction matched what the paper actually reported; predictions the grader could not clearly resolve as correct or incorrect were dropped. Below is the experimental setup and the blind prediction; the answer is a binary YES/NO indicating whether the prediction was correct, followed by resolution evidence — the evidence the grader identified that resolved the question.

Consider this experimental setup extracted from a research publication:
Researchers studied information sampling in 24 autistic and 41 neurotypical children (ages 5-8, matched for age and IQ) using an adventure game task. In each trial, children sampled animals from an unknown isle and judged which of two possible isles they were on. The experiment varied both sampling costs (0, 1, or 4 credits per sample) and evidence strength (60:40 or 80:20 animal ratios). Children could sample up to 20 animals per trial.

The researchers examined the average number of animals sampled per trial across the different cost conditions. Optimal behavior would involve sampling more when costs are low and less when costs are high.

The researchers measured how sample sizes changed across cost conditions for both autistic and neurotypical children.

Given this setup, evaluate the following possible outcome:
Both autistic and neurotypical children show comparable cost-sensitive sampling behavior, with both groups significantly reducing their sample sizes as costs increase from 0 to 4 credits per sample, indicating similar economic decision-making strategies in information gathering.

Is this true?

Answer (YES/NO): NO